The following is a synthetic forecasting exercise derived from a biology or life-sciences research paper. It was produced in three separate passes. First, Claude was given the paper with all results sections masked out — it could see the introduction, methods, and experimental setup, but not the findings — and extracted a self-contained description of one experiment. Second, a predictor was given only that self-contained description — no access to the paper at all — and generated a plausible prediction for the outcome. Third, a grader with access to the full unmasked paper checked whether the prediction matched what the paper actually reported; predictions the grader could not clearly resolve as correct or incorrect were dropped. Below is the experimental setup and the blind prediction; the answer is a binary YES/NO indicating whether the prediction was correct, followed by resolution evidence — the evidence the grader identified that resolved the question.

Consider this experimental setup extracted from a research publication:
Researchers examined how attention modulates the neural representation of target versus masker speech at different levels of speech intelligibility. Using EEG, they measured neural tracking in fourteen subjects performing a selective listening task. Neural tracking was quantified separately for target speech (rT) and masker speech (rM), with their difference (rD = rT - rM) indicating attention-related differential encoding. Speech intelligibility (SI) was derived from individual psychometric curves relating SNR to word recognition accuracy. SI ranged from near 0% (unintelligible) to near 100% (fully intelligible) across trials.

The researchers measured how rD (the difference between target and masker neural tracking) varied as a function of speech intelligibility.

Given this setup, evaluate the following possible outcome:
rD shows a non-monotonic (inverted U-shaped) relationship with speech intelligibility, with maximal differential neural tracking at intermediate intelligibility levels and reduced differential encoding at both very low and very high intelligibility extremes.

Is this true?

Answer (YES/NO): NO